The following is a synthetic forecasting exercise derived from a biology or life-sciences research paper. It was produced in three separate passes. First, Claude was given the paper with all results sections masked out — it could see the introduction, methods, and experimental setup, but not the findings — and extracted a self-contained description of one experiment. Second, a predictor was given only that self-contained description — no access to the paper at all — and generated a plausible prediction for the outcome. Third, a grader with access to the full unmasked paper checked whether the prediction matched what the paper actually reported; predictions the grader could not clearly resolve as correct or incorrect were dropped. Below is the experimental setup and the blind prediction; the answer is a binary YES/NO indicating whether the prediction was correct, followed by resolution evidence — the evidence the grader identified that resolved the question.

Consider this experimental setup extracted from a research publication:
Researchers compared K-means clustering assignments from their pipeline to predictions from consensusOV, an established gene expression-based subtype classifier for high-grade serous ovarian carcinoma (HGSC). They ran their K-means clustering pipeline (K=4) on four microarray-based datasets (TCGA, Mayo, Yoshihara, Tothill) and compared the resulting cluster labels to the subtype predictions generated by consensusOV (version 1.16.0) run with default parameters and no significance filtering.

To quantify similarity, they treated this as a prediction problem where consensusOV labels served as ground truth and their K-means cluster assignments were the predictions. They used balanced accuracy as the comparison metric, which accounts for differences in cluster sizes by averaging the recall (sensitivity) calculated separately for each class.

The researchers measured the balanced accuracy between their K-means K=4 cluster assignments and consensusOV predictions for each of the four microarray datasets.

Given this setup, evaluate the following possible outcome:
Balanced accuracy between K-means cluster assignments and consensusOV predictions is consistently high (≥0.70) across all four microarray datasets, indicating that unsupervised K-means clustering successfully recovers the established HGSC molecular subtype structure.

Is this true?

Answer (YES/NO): YES